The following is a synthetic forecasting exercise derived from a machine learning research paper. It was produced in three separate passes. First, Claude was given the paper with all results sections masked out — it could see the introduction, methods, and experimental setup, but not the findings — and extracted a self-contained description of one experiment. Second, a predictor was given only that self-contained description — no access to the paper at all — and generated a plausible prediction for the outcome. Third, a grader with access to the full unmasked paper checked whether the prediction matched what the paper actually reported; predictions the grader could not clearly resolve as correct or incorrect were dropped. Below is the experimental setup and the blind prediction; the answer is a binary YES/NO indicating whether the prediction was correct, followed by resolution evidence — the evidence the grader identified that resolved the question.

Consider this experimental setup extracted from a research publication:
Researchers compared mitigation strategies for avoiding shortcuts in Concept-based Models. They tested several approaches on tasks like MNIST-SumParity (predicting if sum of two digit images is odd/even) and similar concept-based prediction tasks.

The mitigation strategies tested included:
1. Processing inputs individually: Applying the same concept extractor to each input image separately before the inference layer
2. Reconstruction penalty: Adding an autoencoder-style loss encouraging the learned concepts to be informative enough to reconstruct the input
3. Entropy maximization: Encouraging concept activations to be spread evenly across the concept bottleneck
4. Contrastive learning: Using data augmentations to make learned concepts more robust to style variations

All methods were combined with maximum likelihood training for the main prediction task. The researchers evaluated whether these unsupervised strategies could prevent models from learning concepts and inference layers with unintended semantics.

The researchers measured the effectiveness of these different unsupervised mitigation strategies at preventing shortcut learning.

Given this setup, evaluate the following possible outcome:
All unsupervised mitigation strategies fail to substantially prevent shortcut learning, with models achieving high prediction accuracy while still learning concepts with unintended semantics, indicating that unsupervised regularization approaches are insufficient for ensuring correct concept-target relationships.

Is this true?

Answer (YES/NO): YES